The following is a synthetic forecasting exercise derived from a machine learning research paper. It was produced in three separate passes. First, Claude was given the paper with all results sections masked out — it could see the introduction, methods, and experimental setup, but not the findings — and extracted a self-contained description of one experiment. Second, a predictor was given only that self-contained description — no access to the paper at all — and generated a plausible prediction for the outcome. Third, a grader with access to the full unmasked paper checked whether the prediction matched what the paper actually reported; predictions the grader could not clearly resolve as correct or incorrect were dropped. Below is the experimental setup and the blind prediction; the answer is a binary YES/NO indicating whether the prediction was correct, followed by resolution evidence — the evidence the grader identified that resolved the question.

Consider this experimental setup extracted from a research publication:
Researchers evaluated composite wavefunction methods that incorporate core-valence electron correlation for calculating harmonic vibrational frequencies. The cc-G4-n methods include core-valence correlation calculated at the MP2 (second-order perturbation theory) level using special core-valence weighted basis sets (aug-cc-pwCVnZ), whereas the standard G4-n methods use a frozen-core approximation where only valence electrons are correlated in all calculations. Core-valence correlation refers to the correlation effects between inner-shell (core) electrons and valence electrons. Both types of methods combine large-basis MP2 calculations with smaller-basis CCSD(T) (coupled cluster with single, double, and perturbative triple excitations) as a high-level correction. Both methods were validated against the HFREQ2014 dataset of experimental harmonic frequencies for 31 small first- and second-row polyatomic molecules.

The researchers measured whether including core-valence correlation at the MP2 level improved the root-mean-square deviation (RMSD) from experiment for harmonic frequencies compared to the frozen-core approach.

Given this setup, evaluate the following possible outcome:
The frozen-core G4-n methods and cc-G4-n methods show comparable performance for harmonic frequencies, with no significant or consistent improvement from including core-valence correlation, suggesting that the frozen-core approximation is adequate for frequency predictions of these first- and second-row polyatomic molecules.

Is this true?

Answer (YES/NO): NO